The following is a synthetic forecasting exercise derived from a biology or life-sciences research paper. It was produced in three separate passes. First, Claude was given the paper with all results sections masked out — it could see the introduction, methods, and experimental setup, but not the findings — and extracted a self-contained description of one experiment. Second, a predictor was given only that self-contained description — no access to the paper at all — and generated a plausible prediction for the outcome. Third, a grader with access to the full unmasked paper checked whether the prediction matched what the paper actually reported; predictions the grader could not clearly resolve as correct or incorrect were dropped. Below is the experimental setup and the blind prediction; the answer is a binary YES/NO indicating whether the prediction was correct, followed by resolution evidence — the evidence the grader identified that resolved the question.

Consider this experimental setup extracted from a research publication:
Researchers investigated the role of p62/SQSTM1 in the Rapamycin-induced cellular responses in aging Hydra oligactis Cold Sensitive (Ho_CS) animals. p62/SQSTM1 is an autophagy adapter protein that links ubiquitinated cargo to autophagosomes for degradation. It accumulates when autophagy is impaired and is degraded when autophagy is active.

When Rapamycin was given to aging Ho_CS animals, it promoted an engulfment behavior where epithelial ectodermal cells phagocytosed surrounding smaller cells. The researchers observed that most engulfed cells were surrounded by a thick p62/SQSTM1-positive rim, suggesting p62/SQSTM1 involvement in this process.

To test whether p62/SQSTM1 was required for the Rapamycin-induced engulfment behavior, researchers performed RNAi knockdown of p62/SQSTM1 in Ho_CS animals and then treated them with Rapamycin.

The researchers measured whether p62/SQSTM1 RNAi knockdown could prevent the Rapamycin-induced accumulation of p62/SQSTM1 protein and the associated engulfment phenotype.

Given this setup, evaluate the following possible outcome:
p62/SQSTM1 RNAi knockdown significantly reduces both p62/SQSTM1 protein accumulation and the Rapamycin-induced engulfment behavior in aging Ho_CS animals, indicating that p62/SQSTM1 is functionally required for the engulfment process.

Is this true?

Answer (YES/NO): NO